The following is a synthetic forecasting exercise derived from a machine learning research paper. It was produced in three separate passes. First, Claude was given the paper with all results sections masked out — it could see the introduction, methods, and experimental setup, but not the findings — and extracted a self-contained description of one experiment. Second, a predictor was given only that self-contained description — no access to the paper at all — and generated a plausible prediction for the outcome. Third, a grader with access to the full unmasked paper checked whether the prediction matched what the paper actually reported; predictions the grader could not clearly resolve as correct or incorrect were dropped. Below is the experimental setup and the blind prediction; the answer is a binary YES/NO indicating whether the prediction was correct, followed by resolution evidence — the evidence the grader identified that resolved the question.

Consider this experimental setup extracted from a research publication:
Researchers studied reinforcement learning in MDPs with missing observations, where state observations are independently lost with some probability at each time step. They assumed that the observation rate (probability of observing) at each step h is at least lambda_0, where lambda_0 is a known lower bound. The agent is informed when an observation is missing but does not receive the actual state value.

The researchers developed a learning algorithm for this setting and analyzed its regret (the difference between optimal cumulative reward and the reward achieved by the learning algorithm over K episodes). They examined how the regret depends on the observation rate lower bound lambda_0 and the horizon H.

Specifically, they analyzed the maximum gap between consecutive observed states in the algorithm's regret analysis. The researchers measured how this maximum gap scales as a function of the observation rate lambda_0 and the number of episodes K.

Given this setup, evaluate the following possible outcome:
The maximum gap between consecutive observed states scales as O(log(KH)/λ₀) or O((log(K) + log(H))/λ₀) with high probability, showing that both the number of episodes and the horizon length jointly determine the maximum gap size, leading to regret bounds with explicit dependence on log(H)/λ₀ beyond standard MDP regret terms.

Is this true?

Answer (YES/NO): NO